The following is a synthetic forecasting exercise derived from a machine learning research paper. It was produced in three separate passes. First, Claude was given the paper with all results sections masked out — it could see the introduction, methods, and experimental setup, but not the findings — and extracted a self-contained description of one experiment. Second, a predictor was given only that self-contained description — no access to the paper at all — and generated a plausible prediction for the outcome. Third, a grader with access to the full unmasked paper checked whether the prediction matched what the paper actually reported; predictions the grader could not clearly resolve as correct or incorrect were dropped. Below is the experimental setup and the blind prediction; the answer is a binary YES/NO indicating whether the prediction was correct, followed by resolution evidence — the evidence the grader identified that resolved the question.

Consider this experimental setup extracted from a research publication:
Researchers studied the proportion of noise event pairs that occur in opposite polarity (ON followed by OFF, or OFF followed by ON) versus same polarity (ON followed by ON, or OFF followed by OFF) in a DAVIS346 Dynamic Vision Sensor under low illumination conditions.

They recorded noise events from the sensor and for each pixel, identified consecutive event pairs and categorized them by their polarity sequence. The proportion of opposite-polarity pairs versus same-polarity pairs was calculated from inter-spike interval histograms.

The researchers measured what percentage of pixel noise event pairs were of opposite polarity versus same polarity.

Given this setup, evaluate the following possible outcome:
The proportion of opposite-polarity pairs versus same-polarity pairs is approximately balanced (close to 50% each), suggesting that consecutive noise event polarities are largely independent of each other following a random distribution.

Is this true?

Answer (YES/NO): NO